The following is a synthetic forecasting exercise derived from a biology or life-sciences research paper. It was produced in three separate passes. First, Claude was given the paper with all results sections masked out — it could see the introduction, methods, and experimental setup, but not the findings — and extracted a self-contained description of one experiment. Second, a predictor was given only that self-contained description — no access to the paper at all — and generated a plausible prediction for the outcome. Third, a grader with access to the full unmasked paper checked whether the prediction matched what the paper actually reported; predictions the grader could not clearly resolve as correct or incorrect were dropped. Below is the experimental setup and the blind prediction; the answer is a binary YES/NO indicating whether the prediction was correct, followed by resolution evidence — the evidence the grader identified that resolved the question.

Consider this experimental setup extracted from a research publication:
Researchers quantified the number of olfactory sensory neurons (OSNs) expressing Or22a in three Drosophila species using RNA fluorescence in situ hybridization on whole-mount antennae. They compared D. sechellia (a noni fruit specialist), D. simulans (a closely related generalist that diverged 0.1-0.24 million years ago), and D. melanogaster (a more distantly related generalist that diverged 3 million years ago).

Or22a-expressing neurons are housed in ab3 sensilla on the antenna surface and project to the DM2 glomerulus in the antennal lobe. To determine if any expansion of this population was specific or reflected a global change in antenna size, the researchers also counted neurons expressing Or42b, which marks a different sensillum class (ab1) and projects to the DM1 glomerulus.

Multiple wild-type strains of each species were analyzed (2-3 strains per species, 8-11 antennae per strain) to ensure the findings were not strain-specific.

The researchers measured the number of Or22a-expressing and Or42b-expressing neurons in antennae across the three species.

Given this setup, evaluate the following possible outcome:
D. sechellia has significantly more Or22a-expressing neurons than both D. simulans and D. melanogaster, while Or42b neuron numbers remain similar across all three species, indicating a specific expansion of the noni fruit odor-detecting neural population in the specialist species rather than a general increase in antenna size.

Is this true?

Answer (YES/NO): NO